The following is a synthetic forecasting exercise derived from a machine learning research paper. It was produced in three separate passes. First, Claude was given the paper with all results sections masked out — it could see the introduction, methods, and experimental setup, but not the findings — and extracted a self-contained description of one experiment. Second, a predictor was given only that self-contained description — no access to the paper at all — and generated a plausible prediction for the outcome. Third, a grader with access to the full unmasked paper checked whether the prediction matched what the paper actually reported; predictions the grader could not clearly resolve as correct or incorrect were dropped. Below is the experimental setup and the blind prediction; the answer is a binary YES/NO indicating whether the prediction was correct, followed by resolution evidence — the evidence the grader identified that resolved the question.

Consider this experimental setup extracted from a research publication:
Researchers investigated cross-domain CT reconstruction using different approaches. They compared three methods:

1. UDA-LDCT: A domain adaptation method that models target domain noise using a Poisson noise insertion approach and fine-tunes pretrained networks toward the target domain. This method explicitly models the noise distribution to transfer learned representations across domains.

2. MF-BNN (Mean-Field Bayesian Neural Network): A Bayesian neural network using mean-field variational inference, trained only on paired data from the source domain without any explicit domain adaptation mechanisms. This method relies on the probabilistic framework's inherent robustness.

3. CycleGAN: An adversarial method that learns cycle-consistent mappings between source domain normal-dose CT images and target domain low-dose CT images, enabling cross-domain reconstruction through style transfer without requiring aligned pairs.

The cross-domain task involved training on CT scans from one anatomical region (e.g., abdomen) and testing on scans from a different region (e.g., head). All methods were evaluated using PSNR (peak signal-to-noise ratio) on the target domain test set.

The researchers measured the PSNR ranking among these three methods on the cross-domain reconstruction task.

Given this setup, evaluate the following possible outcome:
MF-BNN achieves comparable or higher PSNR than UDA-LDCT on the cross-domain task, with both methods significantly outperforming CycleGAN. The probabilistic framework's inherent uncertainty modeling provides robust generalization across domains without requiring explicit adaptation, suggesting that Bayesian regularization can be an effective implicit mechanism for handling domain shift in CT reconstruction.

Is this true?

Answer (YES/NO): NO